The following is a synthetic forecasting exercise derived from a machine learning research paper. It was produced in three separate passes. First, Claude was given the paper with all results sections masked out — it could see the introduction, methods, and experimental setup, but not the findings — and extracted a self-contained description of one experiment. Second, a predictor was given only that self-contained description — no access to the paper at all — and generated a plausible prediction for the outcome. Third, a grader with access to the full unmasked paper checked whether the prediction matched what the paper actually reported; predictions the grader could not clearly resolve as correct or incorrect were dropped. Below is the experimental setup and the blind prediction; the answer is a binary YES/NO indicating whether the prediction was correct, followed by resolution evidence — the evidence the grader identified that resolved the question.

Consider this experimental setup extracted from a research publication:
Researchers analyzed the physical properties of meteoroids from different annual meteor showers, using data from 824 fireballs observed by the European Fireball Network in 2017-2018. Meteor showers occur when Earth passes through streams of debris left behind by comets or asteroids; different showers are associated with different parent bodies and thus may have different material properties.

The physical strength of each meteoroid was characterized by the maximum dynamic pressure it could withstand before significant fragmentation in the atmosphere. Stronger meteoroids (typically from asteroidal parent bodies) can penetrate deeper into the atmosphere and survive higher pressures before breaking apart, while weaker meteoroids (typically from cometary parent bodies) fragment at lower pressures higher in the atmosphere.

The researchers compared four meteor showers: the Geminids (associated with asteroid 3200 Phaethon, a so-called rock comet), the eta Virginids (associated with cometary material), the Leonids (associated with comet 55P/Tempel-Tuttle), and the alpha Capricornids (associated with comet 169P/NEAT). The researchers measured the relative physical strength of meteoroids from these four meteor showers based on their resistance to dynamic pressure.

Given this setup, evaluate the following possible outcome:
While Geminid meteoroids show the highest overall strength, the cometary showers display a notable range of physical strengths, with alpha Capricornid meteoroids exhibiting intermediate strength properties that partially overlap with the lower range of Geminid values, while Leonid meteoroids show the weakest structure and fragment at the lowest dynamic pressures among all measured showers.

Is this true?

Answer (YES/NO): NO